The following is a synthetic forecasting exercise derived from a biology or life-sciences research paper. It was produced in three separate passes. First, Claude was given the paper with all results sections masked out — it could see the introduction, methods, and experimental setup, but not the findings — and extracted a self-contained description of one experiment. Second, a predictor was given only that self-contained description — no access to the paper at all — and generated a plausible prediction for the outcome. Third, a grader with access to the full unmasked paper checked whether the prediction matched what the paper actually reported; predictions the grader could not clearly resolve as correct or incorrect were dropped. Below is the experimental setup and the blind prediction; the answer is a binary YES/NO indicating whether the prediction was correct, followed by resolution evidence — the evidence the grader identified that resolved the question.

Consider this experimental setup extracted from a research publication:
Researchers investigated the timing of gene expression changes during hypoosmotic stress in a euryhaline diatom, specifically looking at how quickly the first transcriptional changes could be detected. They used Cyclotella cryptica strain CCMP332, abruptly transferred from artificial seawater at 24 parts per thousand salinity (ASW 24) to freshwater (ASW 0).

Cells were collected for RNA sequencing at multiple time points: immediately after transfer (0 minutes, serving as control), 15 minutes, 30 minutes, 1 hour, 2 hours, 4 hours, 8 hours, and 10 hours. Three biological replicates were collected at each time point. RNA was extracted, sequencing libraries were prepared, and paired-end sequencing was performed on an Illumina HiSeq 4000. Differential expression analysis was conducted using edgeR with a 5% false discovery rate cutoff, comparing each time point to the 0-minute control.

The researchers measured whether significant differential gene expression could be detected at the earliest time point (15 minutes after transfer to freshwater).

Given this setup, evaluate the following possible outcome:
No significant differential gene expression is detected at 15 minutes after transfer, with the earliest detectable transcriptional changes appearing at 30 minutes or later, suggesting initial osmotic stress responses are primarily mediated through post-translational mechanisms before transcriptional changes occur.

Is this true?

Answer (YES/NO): NO